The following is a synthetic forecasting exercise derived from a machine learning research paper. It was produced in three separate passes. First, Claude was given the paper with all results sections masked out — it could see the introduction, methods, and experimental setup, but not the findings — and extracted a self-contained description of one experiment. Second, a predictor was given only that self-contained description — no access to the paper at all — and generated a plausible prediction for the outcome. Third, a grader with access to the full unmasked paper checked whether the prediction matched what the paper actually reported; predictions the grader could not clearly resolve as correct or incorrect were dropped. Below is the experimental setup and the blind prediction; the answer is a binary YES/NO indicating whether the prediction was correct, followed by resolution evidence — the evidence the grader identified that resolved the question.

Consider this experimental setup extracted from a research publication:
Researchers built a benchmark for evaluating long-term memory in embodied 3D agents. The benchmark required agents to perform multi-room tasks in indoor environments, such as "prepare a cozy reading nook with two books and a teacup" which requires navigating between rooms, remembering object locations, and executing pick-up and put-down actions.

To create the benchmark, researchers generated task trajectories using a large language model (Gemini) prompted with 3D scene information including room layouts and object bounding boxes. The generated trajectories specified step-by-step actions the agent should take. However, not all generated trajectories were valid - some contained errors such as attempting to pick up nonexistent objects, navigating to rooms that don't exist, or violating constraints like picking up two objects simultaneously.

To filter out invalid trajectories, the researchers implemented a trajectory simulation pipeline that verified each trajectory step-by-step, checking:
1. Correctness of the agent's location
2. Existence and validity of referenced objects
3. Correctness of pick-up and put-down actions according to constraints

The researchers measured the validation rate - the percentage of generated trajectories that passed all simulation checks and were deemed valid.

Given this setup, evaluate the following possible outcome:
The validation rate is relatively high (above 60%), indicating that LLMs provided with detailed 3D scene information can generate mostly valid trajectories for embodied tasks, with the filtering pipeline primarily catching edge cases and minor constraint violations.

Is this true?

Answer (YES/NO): NO